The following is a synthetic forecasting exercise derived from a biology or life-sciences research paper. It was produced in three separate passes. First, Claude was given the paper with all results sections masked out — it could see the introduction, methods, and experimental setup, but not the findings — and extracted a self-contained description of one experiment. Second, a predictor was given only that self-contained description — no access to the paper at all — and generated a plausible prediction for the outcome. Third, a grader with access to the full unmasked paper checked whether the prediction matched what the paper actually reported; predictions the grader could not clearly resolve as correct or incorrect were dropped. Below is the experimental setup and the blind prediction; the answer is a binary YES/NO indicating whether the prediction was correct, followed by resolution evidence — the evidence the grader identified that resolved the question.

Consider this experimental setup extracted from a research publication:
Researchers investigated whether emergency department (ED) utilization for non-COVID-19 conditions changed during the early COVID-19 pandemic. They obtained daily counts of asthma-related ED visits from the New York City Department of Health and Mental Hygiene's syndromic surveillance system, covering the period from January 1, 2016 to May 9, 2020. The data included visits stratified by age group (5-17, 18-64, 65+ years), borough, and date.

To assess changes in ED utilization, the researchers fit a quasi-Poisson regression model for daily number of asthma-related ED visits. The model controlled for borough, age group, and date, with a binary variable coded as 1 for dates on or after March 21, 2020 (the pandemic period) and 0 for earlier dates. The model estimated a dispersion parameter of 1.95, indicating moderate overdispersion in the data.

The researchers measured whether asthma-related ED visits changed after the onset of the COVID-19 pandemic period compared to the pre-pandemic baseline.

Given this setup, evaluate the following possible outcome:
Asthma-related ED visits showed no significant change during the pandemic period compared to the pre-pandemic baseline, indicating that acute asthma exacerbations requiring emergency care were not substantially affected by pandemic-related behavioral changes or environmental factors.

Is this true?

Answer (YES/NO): NO